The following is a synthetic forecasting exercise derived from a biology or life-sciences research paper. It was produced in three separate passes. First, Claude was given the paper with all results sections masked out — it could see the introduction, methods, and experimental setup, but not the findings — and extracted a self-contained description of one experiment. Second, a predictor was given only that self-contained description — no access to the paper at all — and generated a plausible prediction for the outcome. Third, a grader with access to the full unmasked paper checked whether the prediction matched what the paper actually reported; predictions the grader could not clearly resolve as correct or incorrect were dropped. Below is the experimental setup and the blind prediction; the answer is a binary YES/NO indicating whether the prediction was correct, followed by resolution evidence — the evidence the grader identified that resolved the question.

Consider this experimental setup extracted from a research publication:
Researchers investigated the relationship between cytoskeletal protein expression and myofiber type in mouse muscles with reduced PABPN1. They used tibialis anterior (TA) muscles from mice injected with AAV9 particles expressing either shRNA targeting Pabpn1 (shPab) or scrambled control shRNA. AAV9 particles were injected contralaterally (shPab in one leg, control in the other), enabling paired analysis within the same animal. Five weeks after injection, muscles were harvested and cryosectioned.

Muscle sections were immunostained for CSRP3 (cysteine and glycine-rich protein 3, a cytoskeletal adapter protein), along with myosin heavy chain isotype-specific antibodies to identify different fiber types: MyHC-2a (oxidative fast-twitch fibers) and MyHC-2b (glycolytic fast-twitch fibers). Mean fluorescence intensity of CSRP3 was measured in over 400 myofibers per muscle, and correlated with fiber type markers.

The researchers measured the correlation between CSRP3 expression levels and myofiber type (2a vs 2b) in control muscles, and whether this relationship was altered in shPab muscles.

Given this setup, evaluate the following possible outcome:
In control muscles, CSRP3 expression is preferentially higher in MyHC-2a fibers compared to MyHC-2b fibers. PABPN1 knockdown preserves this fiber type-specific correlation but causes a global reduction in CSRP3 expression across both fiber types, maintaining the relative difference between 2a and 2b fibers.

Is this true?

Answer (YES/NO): NO